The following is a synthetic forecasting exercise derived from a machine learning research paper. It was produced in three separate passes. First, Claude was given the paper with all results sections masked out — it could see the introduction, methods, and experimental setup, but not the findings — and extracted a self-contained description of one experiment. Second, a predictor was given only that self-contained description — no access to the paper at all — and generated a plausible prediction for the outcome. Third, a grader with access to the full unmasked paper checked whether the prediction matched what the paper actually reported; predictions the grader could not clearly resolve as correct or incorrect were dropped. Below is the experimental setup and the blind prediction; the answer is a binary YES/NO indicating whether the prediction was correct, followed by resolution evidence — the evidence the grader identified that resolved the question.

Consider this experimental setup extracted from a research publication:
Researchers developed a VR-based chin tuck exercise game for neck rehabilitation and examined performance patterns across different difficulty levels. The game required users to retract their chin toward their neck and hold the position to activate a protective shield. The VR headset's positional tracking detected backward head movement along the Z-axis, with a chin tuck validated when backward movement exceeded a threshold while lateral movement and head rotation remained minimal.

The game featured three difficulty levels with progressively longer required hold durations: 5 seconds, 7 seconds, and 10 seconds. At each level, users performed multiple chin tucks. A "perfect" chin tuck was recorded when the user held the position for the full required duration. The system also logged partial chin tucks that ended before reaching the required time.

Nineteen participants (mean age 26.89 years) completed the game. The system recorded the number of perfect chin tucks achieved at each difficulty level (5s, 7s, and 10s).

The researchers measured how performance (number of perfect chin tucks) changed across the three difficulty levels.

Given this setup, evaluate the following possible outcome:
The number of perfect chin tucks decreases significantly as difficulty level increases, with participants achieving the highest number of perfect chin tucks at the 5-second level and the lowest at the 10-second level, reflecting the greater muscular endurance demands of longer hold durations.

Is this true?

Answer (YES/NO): NO